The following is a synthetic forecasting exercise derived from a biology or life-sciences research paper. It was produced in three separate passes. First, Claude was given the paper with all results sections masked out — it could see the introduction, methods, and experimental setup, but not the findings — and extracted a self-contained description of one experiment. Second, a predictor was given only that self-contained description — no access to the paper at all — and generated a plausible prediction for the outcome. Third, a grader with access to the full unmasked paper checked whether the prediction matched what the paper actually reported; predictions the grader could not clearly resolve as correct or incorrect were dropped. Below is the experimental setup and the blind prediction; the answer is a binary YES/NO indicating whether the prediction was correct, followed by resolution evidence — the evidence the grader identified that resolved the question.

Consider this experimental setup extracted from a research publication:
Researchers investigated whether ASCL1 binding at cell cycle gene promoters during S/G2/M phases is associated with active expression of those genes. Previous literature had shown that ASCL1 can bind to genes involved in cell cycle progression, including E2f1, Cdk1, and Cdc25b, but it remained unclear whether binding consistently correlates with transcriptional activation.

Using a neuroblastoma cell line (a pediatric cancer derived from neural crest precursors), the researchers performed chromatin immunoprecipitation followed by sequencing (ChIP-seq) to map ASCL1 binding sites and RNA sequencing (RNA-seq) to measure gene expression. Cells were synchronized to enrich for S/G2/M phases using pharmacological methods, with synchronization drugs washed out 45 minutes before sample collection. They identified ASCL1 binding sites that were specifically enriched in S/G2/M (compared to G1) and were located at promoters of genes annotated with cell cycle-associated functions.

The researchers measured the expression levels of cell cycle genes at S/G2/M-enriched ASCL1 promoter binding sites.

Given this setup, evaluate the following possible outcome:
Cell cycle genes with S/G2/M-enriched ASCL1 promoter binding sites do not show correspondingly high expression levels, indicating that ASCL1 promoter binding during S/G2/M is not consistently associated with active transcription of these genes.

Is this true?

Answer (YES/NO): NO